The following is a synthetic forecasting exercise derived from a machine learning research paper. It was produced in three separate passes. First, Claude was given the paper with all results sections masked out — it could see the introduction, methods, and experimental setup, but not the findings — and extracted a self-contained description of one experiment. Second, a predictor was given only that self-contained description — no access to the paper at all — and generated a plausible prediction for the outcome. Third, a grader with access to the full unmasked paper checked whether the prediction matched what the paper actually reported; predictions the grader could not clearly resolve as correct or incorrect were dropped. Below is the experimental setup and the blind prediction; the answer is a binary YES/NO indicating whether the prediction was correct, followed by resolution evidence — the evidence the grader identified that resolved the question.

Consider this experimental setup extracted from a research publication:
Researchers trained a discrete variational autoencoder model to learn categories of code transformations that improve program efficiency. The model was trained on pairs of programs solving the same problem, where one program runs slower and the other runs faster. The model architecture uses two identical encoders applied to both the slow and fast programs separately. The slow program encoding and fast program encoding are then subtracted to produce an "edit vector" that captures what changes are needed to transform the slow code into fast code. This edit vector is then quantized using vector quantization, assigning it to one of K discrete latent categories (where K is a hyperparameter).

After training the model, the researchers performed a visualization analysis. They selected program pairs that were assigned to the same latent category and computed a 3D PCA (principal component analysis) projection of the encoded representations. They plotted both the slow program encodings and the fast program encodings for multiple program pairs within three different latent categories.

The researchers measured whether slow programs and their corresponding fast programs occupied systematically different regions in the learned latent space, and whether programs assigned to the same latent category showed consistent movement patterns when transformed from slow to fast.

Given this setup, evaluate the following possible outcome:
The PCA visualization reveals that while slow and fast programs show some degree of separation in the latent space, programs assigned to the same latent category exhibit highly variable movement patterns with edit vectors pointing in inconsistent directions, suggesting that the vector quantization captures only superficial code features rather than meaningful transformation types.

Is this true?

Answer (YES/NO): NO